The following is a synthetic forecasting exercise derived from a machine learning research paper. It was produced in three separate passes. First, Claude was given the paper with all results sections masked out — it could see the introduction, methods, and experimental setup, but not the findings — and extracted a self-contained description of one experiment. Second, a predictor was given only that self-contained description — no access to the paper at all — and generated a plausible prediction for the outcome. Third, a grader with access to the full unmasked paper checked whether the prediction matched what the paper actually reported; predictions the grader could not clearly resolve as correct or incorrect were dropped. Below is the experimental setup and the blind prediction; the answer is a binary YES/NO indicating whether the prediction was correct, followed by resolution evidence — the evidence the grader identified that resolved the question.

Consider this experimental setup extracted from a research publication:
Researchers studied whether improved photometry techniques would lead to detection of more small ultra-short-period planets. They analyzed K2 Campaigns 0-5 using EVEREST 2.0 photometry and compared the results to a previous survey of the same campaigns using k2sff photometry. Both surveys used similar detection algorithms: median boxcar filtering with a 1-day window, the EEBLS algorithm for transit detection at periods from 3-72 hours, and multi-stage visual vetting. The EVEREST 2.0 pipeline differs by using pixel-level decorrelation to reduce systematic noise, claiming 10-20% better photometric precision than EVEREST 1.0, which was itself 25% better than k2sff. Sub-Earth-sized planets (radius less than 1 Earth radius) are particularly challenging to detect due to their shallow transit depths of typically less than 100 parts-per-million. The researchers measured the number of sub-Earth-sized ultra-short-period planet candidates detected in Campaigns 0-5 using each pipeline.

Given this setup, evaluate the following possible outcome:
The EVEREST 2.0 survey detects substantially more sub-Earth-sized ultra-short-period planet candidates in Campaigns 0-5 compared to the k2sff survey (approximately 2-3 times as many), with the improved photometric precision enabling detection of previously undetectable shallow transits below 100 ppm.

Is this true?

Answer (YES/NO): NO